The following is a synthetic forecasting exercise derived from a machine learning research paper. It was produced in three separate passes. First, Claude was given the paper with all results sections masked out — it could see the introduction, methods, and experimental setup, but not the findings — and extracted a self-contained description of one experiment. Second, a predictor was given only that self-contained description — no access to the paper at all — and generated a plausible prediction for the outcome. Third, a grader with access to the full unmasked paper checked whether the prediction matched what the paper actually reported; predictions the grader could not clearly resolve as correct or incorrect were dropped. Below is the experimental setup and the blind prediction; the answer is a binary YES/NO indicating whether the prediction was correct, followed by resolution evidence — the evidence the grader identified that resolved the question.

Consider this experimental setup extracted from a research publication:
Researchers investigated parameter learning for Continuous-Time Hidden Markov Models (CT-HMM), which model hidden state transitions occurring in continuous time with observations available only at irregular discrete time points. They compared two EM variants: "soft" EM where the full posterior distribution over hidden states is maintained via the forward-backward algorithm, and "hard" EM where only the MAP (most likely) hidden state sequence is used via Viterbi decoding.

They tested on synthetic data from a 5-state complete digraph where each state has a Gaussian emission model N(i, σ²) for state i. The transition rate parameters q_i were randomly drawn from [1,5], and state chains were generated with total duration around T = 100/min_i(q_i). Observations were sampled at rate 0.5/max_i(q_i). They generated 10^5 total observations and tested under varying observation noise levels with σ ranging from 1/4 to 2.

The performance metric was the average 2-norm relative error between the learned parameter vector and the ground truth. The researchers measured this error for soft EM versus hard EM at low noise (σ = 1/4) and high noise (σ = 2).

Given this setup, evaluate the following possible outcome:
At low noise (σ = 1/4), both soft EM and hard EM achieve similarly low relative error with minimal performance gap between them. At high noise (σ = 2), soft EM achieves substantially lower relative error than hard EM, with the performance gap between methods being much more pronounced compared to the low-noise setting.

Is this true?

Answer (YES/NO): YES